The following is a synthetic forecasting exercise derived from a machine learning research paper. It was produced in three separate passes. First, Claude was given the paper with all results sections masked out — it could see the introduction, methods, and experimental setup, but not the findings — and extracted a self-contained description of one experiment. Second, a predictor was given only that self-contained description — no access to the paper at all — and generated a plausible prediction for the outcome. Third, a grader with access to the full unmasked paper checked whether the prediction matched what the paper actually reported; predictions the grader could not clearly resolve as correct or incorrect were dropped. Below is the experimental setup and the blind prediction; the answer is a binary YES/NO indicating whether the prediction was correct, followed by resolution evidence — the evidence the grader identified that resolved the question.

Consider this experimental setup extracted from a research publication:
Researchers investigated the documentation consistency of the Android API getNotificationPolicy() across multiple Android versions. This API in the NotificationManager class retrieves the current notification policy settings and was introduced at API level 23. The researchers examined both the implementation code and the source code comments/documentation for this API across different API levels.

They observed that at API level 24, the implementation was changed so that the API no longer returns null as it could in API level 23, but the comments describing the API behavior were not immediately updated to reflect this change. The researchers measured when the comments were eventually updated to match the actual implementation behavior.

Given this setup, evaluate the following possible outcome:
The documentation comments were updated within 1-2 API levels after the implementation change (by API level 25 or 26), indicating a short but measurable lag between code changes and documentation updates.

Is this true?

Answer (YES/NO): NO